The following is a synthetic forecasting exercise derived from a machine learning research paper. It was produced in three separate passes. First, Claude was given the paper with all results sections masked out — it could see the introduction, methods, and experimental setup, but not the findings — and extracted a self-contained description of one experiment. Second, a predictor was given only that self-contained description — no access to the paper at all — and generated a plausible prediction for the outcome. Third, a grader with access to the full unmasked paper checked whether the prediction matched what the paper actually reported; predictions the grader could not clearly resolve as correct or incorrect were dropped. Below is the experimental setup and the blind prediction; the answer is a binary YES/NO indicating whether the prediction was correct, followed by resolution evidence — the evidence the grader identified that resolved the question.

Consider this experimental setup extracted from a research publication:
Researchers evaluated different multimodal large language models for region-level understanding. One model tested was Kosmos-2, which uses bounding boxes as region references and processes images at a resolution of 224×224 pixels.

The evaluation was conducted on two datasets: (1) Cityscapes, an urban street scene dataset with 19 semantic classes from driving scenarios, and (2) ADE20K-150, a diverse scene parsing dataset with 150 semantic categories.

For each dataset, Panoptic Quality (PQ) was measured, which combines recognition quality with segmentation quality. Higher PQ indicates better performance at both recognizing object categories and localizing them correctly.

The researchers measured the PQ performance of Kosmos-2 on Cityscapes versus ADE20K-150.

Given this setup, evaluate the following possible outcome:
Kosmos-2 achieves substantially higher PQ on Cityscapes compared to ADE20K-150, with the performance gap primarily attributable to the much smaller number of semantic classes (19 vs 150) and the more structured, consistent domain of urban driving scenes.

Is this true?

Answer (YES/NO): YES